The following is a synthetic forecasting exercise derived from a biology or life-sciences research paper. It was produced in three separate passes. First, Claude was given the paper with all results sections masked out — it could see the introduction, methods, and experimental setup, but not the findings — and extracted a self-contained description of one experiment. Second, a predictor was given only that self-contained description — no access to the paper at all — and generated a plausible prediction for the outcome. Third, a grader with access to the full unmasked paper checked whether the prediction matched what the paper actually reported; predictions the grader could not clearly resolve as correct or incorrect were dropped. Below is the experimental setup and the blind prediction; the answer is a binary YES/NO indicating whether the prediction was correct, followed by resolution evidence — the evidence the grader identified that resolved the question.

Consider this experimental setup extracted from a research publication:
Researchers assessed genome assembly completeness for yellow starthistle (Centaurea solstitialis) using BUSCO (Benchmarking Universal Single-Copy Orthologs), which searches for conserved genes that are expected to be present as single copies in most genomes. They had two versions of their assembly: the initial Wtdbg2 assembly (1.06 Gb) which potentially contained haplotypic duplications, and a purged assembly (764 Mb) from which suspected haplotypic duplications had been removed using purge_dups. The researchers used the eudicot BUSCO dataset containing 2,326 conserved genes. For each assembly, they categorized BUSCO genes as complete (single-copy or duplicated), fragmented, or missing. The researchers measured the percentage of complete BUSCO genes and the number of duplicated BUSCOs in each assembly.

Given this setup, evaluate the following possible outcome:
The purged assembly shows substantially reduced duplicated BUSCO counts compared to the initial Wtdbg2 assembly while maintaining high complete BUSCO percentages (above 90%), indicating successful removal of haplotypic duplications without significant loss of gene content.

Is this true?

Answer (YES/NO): YES